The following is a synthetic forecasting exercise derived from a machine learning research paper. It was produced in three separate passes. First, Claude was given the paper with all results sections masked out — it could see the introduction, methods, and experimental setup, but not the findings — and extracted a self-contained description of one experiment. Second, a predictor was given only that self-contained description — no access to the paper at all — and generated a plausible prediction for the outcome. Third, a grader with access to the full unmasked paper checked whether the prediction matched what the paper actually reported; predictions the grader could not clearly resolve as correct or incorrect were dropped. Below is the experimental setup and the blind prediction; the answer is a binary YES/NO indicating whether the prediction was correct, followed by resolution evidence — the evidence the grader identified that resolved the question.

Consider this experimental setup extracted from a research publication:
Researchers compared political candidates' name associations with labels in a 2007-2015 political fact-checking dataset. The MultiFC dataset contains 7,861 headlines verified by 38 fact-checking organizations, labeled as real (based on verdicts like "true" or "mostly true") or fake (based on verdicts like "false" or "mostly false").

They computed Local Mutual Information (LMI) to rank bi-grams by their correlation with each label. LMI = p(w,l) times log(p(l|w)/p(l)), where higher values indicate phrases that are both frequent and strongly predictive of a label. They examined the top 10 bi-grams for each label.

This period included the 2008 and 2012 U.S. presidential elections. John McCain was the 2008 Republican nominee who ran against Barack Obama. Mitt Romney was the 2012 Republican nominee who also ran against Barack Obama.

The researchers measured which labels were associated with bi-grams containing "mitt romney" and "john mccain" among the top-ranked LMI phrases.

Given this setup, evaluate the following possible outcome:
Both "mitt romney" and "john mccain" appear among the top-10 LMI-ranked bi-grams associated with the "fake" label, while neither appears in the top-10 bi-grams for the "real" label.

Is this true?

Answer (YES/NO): NO